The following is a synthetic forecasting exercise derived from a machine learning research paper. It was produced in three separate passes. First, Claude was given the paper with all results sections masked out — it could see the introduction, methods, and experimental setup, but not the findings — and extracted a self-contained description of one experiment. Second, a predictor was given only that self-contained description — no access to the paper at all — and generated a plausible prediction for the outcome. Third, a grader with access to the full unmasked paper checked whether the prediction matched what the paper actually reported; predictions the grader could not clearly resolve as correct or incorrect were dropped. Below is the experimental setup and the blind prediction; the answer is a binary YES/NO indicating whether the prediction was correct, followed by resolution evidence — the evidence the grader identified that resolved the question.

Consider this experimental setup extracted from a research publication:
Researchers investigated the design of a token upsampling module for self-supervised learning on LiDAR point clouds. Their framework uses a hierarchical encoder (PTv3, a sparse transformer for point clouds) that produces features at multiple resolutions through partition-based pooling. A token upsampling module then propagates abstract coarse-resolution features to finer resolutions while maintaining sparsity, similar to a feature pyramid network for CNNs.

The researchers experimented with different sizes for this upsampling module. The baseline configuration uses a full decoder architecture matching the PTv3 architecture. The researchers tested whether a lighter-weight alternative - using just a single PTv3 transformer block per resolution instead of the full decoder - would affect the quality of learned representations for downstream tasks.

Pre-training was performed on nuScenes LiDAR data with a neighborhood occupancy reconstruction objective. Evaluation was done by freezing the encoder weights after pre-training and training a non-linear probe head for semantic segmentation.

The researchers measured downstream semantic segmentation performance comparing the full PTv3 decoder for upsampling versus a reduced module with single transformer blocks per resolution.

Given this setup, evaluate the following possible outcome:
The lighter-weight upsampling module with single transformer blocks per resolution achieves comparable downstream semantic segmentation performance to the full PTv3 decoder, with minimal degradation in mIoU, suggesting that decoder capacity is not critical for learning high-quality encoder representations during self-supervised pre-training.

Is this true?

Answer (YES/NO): NO